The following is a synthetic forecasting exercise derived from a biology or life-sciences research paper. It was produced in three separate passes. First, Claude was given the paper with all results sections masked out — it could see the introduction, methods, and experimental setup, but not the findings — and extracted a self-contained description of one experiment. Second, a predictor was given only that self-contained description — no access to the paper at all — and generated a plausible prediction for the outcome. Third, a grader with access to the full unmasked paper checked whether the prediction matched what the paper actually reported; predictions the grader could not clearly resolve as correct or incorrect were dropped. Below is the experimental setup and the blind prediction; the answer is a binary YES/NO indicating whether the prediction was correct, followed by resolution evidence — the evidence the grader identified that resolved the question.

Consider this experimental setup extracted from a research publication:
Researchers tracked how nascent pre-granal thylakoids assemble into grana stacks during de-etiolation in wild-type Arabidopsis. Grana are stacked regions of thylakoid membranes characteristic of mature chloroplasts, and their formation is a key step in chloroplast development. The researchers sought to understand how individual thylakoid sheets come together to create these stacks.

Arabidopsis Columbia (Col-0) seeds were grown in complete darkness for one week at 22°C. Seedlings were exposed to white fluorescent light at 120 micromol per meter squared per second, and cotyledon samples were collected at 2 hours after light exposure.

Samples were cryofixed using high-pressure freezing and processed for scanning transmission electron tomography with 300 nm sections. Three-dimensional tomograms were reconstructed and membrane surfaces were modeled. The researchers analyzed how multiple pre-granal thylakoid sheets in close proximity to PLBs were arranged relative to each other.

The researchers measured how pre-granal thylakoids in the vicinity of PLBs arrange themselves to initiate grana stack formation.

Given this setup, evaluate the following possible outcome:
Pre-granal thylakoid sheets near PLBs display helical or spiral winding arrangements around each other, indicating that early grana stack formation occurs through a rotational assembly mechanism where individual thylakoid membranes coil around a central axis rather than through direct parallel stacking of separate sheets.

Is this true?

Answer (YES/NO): NO